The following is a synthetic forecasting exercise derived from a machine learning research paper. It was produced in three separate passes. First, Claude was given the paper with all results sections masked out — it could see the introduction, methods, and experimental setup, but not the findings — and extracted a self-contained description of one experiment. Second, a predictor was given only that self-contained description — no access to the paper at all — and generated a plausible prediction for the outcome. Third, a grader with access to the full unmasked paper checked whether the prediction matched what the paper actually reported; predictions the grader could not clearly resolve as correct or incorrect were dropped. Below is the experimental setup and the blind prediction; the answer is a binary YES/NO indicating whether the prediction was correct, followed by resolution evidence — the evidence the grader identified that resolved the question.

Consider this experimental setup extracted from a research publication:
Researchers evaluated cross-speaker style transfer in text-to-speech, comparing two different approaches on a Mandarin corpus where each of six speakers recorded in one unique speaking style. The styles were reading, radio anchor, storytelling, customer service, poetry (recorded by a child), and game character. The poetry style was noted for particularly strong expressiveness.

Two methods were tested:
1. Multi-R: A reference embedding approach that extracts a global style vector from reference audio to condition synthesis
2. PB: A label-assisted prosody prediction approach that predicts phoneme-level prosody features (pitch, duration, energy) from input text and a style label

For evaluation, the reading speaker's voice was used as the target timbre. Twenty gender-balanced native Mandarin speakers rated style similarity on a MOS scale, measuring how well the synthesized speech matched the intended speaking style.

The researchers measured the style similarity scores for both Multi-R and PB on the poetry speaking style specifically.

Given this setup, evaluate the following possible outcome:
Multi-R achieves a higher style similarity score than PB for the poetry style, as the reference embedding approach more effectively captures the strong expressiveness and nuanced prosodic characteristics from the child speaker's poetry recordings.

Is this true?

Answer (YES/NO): NO